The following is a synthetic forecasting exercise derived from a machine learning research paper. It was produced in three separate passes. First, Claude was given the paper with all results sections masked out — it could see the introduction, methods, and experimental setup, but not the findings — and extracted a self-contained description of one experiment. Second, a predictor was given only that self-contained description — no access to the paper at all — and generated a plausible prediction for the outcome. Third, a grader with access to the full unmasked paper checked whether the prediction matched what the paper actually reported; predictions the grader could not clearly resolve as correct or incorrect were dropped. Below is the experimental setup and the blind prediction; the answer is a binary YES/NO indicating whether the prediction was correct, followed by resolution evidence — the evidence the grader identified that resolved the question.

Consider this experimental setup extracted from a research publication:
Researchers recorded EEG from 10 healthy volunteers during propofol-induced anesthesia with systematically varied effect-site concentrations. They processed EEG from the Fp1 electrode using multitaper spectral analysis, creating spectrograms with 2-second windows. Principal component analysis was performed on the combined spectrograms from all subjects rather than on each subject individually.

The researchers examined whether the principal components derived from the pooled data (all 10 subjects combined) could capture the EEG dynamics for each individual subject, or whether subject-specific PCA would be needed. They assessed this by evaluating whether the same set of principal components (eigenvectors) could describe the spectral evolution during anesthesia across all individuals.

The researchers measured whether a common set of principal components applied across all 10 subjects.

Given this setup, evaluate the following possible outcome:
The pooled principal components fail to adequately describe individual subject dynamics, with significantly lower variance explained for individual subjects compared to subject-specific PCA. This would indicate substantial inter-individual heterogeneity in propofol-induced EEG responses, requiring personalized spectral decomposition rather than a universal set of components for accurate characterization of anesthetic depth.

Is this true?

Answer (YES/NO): NO